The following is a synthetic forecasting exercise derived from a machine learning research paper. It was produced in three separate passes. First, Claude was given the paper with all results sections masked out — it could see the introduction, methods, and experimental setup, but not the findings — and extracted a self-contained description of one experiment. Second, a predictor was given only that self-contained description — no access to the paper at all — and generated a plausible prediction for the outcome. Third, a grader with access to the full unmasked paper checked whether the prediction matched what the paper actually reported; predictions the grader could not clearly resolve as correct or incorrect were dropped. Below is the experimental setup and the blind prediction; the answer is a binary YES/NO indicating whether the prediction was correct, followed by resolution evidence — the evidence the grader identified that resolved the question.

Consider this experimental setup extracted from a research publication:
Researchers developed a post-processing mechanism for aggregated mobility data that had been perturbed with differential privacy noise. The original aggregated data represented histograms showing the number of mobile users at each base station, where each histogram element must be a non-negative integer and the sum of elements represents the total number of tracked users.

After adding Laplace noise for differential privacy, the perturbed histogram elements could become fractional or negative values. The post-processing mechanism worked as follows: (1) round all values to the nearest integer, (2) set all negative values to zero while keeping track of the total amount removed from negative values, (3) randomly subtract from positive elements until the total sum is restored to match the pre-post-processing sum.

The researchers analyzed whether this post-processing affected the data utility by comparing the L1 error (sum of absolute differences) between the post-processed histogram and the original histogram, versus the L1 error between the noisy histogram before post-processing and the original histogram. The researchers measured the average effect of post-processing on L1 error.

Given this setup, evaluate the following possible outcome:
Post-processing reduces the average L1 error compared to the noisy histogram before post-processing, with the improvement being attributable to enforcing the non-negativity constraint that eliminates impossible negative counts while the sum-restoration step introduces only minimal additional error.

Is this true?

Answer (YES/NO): YES